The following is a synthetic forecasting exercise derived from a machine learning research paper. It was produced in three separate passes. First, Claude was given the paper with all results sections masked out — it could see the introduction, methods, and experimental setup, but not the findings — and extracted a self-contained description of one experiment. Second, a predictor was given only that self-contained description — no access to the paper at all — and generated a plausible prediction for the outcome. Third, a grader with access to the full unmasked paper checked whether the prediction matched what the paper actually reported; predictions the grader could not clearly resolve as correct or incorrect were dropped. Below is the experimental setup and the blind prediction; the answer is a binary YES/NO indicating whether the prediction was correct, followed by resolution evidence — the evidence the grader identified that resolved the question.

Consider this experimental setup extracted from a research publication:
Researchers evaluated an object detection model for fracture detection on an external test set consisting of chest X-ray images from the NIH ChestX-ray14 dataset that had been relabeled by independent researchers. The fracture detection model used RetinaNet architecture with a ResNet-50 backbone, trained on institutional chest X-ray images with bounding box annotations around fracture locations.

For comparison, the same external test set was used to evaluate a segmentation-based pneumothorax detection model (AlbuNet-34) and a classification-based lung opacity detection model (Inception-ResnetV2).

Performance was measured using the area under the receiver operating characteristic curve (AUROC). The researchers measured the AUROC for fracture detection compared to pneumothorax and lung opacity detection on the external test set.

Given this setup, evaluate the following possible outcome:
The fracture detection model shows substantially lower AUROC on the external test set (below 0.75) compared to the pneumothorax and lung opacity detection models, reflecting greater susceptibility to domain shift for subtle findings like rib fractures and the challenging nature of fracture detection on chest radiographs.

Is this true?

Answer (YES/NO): YES